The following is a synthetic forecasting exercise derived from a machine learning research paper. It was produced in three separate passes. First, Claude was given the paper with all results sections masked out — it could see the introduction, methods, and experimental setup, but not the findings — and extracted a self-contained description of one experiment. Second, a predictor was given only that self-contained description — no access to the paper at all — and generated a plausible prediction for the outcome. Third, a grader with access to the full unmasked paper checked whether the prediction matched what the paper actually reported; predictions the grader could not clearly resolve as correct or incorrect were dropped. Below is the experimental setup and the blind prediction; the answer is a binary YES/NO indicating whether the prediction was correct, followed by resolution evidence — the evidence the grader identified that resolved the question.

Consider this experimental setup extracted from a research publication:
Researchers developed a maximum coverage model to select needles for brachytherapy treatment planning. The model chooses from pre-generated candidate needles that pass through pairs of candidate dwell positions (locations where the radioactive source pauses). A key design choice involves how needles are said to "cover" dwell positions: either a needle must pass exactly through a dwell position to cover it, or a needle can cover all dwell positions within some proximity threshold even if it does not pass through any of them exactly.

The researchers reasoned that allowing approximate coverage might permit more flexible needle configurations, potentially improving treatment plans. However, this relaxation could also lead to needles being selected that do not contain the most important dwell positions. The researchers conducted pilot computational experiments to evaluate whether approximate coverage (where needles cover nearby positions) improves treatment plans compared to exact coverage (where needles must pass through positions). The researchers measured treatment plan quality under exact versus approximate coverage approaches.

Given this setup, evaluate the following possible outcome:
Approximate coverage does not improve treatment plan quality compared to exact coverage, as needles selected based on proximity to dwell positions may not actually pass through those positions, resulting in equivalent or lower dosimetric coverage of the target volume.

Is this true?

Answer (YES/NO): YES